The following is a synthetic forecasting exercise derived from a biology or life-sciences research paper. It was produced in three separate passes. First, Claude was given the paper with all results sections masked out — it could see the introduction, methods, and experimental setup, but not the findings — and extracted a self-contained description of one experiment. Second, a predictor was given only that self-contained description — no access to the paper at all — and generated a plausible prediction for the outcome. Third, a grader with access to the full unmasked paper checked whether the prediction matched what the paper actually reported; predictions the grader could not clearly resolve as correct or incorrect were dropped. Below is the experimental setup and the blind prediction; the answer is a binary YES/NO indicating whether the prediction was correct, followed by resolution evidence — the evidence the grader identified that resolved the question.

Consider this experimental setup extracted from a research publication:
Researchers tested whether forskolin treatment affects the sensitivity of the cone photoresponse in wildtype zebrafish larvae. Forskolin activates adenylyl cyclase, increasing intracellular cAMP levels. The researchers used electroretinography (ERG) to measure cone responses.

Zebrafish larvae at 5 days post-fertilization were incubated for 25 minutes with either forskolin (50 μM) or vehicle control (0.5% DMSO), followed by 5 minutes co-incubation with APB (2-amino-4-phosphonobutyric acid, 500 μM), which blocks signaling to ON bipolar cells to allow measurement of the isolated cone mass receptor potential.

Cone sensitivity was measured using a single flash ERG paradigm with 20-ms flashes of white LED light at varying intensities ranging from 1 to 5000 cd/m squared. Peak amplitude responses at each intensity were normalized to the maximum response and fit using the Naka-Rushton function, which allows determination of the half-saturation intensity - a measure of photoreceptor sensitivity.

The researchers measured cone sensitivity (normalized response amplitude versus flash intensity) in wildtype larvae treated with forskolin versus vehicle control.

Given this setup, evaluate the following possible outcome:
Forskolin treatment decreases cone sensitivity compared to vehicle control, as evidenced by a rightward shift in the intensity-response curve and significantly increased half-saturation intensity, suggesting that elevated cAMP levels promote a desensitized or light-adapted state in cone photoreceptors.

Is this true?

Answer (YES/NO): NO